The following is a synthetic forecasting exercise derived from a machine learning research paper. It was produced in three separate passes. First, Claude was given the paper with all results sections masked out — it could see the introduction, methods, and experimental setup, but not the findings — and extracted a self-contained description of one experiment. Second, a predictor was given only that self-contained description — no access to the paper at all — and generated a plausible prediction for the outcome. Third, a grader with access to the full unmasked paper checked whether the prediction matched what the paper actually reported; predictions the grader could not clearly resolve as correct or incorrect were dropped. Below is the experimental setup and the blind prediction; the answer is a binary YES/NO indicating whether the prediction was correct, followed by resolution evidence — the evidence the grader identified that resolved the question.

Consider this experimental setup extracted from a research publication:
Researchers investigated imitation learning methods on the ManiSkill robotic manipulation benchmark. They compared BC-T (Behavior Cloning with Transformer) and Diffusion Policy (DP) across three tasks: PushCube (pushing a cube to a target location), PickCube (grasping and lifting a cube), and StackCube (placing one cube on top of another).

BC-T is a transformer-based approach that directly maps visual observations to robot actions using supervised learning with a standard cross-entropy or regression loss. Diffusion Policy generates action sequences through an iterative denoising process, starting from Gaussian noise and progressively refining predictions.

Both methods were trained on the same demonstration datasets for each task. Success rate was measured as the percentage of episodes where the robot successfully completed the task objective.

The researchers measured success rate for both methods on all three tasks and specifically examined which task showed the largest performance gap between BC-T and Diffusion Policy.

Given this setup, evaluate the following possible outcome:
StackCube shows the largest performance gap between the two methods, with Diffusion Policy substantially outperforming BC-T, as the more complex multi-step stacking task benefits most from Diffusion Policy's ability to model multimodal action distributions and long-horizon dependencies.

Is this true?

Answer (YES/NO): YES